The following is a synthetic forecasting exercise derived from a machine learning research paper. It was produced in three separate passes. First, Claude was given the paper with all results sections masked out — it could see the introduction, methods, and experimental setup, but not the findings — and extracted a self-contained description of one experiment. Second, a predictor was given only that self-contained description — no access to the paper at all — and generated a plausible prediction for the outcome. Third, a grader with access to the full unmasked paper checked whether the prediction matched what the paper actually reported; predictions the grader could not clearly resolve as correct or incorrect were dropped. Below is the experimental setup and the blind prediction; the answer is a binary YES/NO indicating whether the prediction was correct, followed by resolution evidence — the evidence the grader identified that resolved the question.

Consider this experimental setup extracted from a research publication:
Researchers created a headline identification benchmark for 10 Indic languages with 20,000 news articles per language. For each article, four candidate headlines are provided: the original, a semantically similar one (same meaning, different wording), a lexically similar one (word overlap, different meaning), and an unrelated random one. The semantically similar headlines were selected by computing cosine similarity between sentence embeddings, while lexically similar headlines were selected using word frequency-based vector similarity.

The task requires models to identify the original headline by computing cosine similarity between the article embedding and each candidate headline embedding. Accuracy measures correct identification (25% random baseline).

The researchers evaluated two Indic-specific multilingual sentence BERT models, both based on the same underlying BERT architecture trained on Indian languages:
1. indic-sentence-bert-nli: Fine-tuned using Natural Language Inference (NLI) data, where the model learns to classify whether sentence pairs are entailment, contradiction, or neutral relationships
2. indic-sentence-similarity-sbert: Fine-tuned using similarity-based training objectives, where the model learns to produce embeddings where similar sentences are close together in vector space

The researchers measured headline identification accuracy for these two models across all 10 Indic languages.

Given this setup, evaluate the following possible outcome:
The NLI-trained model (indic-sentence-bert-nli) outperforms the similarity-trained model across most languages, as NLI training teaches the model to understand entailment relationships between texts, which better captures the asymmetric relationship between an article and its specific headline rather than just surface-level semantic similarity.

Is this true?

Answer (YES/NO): NO